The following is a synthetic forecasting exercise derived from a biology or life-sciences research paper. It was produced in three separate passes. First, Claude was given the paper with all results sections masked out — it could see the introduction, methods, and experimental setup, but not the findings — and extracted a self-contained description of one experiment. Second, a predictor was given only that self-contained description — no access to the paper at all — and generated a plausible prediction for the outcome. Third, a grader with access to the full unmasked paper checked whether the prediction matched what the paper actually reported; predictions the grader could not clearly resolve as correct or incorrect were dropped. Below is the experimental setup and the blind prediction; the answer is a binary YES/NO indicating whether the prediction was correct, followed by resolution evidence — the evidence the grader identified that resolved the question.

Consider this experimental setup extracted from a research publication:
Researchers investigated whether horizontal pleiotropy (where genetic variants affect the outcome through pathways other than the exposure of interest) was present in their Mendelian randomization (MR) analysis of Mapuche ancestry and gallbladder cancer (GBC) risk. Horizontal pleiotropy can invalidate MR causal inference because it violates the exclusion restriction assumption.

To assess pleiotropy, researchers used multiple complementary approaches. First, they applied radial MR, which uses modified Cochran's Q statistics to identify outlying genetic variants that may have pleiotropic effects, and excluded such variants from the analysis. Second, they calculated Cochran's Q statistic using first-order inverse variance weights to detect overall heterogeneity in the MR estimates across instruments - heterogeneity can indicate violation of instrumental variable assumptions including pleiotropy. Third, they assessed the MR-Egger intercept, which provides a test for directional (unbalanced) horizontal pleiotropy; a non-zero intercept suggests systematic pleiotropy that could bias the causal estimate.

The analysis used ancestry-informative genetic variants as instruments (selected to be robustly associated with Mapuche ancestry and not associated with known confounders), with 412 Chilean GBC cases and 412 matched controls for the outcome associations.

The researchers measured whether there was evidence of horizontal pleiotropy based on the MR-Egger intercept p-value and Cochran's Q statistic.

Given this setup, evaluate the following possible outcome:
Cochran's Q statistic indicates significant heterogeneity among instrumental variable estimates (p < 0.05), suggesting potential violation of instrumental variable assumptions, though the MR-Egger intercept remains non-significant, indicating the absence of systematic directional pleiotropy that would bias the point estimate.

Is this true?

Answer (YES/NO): NO